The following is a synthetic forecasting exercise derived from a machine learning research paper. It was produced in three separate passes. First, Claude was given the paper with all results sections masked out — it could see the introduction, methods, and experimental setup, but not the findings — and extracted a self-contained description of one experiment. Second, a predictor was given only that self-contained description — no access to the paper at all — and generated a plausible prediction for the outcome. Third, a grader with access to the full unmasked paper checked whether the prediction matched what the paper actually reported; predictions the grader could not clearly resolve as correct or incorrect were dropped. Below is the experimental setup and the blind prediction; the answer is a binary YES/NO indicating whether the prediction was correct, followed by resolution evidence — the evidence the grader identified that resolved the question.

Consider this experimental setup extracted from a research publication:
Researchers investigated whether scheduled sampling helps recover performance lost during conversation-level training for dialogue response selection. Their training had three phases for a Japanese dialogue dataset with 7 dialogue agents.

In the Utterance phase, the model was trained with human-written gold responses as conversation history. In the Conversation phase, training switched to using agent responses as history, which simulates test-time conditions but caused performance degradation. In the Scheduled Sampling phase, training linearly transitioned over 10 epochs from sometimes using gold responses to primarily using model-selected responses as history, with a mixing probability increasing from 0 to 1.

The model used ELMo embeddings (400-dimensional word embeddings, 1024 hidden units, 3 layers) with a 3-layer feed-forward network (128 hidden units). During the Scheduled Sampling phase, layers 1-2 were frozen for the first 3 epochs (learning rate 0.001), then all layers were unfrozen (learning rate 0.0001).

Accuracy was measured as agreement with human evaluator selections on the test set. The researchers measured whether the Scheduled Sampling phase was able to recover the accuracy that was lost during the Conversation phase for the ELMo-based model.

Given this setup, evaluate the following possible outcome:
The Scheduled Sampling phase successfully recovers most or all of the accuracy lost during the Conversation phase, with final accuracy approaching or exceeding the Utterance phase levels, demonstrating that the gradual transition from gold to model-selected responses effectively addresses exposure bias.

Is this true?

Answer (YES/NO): NO